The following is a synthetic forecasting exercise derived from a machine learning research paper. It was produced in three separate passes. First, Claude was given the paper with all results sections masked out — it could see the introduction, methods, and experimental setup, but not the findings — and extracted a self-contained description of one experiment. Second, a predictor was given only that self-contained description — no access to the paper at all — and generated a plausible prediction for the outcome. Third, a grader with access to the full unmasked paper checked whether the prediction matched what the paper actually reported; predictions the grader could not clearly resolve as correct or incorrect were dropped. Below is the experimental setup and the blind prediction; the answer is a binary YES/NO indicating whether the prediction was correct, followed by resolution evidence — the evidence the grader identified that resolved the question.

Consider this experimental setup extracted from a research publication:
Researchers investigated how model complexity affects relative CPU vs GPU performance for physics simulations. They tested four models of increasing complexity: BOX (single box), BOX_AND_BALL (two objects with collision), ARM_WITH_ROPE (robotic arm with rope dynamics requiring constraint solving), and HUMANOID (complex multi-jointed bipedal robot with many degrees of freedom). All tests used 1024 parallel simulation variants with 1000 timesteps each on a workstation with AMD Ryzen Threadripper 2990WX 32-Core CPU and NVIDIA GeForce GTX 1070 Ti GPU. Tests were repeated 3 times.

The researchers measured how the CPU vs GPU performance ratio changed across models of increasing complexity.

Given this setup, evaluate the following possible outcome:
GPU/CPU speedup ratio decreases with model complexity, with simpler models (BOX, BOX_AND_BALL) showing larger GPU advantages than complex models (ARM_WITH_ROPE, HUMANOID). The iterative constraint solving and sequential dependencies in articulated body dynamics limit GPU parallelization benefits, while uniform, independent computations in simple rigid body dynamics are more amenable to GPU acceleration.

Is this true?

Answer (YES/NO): NO